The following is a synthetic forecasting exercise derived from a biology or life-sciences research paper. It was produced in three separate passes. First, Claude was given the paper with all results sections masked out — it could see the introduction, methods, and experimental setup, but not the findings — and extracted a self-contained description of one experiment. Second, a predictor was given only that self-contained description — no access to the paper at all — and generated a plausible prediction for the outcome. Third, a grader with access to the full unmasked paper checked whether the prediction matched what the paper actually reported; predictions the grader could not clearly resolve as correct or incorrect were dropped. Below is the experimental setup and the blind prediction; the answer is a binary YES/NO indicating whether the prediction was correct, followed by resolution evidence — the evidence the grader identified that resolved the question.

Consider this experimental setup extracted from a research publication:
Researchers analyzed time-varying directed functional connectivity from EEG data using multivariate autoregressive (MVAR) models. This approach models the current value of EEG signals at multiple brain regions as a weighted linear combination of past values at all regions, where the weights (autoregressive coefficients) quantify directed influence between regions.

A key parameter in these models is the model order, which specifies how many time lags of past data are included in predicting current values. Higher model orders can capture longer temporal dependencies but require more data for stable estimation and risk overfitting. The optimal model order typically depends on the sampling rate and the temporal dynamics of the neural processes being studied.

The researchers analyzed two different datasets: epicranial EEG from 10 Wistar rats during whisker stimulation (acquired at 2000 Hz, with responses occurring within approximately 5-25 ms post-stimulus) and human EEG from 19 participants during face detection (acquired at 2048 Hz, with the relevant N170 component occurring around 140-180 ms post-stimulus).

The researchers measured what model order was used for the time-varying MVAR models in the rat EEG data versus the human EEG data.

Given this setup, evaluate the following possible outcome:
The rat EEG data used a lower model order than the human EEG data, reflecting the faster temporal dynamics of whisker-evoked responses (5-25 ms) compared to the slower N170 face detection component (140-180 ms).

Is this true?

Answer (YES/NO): YES